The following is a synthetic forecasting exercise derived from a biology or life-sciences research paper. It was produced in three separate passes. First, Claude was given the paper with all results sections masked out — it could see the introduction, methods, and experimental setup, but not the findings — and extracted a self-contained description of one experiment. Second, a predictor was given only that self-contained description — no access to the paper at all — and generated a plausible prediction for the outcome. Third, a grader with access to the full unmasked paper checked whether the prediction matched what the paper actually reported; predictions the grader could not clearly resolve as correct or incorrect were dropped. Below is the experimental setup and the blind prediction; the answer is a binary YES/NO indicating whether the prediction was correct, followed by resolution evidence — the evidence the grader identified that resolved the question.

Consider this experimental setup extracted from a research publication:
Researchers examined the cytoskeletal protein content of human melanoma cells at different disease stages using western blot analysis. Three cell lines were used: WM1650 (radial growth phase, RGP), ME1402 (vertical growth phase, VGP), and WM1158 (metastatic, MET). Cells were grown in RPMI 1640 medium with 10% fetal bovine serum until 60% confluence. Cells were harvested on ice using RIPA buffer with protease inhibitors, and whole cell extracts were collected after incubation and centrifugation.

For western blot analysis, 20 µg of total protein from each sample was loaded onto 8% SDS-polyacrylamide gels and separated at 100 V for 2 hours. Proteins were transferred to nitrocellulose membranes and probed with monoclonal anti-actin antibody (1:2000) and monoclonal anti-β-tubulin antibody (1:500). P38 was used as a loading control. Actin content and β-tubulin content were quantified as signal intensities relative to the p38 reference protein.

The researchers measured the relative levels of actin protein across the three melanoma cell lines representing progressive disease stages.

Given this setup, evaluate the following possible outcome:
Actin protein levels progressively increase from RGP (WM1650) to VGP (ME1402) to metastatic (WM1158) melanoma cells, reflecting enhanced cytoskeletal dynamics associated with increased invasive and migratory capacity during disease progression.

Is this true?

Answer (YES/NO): NO